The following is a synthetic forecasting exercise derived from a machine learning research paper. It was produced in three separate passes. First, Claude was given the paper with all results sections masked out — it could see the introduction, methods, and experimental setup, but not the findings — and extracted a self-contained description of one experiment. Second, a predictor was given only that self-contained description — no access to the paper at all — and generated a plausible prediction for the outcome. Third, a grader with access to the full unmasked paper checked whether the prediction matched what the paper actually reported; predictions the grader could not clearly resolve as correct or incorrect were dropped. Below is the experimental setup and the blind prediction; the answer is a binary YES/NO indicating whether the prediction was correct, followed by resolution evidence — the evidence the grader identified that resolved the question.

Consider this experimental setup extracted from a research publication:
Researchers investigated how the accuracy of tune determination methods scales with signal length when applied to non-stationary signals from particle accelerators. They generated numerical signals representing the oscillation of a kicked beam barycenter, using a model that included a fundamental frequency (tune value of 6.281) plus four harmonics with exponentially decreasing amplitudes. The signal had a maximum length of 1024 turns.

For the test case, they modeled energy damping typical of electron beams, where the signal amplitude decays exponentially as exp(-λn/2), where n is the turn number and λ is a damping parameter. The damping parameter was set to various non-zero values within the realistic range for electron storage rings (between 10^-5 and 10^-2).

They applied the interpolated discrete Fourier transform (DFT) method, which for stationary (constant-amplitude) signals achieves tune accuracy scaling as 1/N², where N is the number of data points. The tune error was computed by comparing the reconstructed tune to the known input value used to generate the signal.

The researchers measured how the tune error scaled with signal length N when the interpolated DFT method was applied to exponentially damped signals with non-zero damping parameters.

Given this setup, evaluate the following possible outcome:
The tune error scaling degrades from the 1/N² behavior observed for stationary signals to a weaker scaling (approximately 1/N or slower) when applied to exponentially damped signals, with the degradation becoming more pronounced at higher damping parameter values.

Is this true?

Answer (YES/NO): NO